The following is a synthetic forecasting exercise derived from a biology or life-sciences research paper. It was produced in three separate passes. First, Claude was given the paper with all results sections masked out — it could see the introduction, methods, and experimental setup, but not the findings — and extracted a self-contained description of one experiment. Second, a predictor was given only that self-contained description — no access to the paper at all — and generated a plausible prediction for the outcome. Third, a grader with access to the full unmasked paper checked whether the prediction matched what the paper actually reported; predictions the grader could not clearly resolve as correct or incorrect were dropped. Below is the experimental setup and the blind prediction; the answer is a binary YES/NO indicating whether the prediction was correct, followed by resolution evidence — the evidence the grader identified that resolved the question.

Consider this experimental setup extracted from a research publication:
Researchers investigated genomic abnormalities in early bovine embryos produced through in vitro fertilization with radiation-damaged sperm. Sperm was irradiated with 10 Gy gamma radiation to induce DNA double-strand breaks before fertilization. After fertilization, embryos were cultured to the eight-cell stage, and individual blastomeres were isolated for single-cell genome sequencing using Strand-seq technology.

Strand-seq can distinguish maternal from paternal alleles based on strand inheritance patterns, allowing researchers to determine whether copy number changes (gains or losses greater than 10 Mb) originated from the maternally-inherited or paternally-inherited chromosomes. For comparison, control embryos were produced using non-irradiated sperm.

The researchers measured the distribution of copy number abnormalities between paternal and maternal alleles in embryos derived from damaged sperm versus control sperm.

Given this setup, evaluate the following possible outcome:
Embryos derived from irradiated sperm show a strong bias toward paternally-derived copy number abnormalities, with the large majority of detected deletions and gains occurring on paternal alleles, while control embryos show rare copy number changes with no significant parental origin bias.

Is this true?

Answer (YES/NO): NO